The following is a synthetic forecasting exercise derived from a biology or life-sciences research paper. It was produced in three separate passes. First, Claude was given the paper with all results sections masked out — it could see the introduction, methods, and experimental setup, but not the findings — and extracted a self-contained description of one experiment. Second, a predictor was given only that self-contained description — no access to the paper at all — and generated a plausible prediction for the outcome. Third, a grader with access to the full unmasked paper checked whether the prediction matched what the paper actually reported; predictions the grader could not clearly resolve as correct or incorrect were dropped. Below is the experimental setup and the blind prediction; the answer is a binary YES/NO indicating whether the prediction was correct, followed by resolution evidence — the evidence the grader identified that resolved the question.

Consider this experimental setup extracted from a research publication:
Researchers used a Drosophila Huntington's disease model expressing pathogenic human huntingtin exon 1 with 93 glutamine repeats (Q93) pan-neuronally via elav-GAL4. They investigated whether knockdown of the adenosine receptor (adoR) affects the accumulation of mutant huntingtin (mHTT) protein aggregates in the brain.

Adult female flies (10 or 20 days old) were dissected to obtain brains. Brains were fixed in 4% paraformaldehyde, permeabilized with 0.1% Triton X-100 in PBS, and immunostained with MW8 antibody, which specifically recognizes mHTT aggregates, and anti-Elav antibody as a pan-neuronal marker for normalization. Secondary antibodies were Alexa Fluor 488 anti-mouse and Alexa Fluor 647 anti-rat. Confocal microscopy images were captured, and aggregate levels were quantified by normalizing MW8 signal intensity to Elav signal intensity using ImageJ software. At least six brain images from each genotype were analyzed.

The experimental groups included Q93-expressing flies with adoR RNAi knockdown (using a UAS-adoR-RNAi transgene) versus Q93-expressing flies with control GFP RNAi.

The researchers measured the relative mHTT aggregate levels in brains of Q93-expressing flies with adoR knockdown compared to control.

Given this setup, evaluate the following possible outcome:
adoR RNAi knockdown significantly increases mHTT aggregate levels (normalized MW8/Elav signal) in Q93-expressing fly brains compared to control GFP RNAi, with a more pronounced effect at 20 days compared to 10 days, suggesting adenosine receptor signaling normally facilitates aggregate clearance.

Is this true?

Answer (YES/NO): NO